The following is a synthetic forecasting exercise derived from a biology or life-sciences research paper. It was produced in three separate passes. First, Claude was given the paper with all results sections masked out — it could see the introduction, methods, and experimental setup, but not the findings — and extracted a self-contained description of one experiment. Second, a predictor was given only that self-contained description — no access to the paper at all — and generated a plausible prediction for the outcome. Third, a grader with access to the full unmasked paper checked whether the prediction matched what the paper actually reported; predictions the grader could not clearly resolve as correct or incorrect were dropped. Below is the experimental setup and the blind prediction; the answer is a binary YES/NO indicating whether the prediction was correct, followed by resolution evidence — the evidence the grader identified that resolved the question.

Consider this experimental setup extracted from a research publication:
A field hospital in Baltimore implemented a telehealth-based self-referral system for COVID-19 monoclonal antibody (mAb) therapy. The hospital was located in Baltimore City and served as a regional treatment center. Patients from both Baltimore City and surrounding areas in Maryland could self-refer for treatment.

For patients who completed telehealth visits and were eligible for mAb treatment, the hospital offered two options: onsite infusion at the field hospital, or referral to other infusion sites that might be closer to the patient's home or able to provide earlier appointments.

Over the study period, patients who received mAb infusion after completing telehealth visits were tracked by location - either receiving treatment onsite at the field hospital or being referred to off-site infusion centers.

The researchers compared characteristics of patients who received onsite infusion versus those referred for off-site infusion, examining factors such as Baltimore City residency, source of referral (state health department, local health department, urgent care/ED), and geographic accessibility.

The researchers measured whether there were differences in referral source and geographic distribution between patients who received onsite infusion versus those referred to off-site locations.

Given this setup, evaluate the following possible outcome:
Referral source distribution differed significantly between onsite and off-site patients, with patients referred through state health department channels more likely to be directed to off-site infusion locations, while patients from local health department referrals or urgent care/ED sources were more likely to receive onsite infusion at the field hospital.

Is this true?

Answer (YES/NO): YES